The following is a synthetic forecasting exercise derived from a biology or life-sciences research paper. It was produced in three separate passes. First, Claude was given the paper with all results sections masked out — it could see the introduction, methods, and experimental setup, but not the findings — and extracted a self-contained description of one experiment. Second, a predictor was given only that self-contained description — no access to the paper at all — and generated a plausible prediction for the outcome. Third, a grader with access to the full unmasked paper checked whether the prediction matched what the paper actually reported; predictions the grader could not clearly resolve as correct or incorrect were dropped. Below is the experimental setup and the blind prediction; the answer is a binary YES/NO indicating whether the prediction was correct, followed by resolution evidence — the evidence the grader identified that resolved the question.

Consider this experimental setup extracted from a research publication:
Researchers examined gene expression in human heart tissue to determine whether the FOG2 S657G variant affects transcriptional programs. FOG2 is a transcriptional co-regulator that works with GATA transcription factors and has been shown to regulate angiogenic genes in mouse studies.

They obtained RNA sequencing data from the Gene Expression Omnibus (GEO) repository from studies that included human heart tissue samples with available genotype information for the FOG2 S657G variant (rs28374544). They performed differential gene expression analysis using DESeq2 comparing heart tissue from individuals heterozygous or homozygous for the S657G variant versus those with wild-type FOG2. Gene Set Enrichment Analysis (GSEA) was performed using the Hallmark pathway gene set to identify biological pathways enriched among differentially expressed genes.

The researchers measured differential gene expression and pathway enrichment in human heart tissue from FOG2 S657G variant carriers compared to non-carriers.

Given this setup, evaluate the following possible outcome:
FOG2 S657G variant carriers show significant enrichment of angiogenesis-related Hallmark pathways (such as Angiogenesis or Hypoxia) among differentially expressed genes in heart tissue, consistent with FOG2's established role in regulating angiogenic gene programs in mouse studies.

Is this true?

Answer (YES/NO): YES